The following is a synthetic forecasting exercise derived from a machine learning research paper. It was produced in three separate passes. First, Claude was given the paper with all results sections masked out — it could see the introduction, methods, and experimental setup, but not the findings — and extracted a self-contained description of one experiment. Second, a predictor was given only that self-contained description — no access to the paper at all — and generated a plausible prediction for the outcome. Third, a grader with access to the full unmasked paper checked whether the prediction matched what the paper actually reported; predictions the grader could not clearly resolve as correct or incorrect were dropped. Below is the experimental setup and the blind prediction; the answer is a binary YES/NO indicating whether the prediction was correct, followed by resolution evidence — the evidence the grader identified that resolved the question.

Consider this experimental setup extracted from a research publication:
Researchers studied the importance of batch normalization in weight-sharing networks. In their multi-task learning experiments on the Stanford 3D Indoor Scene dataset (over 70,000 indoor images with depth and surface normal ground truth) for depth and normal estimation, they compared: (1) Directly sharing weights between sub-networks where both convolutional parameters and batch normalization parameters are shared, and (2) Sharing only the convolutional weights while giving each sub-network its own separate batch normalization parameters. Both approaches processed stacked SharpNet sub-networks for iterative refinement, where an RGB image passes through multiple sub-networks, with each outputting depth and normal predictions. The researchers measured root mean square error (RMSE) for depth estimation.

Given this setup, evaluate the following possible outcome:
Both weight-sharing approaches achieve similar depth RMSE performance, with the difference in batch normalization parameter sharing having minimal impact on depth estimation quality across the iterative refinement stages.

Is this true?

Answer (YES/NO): NO